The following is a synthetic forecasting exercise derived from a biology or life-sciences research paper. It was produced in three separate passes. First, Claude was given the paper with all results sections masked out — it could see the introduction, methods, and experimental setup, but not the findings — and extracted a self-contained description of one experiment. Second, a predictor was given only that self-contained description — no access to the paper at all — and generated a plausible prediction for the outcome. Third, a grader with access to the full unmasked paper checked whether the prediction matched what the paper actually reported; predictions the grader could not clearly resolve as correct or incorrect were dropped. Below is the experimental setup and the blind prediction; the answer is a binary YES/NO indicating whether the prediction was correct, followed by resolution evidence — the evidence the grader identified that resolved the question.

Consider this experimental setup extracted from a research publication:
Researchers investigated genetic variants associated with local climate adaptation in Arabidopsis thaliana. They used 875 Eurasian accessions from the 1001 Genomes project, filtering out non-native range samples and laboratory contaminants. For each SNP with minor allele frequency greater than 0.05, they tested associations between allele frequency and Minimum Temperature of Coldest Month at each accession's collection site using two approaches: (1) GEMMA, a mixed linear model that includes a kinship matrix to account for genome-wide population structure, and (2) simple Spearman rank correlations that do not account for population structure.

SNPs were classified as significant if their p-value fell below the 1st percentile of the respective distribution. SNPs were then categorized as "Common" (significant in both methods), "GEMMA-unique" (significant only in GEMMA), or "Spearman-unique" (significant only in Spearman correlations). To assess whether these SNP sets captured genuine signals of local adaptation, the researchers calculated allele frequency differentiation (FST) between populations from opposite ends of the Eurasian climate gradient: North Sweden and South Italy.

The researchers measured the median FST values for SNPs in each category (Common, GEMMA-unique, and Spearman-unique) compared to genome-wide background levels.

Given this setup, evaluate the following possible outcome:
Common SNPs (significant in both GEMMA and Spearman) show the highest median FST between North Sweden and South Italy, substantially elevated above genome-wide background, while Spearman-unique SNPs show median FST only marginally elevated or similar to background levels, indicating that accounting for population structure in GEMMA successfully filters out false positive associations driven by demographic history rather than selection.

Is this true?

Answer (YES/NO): NO